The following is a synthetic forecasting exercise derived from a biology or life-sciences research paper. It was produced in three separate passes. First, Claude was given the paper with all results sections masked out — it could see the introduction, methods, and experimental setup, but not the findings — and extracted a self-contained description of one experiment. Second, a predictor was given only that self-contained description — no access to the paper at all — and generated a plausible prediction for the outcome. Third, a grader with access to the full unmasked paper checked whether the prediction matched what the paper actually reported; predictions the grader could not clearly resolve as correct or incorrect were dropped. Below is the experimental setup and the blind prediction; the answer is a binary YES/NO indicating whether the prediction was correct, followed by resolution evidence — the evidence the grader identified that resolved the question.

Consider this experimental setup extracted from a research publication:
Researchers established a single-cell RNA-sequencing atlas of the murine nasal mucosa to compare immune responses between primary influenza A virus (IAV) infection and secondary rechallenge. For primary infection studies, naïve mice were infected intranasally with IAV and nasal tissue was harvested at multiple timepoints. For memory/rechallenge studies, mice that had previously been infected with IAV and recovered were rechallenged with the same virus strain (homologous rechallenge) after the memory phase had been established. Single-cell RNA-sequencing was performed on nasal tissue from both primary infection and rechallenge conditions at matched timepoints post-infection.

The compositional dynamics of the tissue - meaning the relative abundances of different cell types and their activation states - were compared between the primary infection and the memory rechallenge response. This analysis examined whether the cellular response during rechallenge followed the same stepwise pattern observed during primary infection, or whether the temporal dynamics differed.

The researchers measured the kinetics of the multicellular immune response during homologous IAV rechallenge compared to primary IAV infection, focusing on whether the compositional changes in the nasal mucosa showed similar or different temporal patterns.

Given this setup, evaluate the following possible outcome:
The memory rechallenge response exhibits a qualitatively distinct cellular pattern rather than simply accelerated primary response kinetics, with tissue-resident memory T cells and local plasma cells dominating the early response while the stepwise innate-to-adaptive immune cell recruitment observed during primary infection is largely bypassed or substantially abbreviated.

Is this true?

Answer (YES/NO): NO